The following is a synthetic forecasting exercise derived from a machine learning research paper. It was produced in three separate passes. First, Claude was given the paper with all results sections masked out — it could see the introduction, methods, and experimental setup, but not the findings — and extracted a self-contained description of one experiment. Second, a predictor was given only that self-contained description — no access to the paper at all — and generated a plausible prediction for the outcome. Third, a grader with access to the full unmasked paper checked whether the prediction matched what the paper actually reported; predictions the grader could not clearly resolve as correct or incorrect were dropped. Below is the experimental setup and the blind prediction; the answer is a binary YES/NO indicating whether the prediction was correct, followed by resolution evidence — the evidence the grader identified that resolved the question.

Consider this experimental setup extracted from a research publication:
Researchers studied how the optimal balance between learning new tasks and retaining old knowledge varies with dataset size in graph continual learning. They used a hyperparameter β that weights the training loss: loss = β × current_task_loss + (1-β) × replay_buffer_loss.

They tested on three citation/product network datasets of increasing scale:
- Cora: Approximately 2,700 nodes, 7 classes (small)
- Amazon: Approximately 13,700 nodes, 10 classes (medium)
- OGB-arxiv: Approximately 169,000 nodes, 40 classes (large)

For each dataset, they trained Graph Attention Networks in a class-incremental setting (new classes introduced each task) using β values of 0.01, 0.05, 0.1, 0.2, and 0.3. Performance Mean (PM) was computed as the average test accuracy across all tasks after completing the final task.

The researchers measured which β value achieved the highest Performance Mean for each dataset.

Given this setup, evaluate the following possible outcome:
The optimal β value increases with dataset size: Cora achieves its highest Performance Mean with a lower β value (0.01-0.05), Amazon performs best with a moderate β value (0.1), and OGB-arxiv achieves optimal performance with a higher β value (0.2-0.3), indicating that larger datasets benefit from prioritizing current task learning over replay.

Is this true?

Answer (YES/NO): NO